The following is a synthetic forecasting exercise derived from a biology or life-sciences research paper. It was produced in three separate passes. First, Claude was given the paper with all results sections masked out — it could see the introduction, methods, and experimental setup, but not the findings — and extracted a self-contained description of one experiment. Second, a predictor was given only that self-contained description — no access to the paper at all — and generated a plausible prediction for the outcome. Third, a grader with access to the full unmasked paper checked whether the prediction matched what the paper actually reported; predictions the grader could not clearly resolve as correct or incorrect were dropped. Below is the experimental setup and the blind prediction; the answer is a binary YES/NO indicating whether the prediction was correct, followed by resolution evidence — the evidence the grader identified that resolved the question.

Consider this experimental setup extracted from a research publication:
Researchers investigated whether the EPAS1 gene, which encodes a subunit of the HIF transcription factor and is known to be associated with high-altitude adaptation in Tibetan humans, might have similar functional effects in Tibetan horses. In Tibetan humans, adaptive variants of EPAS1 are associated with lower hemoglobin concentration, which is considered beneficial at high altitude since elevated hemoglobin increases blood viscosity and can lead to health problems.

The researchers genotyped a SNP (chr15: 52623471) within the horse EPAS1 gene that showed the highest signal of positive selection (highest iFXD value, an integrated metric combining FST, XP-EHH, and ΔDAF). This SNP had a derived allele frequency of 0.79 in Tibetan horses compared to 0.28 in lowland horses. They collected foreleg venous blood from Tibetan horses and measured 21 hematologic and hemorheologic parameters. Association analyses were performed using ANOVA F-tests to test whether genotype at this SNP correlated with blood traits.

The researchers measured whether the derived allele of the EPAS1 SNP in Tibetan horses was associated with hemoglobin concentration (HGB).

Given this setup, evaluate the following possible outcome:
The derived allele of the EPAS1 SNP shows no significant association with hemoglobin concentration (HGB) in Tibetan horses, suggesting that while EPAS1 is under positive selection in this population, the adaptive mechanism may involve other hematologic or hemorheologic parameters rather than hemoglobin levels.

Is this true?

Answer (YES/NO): NO